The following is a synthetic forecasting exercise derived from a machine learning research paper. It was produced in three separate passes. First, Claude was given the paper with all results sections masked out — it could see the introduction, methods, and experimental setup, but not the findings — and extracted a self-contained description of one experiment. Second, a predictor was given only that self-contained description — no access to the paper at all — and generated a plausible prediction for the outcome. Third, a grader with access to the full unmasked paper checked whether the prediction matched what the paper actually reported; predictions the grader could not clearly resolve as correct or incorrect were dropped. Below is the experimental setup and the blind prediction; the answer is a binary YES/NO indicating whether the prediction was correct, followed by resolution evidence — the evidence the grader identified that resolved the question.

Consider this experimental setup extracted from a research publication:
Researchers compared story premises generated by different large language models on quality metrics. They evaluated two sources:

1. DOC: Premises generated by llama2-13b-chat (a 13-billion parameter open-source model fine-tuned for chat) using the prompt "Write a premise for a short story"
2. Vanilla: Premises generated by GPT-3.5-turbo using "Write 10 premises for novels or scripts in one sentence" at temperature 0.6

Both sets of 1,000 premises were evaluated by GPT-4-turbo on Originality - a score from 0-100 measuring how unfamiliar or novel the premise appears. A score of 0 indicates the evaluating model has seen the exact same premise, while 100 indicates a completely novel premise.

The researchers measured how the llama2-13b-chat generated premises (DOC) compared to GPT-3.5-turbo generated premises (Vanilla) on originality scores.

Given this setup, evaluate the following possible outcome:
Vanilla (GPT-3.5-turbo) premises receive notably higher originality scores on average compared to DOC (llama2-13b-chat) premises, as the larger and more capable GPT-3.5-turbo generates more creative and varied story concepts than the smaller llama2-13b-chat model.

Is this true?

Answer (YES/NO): NO